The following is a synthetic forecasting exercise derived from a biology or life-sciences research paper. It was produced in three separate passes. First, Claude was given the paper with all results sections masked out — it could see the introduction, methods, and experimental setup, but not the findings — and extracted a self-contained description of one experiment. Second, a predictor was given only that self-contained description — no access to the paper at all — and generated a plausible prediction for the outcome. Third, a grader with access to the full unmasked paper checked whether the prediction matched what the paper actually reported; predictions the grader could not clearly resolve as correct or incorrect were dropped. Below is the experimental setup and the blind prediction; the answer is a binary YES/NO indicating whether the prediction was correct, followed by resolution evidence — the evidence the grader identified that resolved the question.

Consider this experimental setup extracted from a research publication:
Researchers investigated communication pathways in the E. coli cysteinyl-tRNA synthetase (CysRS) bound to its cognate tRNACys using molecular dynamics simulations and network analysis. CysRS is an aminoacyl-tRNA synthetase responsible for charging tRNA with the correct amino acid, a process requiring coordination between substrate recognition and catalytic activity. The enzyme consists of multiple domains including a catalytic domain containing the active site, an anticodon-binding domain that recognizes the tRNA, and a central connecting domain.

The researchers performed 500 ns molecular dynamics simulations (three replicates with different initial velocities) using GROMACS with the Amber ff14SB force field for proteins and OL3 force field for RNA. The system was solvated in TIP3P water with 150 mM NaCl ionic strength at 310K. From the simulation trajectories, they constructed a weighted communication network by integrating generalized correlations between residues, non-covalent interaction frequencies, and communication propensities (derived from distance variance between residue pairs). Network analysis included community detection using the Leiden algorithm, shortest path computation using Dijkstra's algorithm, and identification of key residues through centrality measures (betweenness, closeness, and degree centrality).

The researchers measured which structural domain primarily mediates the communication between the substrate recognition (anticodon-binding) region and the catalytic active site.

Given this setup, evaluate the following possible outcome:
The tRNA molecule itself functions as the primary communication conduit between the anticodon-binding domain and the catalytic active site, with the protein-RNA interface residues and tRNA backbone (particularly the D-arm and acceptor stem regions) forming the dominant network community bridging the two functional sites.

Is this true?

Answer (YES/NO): NO